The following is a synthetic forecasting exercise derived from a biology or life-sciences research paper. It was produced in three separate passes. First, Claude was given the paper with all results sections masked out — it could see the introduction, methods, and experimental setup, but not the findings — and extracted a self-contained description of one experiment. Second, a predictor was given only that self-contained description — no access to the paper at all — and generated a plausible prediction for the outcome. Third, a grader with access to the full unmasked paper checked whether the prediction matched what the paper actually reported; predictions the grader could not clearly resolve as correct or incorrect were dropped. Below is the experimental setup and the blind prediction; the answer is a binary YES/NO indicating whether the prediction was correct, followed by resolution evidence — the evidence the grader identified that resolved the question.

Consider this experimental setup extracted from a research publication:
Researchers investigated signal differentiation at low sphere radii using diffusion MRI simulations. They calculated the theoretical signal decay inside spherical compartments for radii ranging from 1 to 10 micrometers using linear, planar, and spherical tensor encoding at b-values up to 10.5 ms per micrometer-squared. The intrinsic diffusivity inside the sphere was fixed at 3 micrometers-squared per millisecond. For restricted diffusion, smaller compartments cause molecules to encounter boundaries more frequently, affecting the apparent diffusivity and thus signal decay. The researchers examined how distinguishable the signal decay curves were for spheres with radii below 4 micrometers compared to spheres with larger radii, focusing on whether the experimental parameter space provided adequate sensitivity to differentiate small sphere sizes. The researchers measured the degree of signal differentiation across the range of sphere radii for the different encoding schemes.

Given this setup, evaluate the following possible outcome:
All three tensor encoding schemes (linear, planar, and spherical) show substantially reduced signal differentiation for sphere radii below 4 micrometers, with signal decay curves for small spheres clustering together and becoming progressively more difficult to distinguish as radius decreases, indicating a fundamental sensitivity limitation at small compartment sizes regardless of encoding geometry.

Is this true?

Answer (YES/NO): YES